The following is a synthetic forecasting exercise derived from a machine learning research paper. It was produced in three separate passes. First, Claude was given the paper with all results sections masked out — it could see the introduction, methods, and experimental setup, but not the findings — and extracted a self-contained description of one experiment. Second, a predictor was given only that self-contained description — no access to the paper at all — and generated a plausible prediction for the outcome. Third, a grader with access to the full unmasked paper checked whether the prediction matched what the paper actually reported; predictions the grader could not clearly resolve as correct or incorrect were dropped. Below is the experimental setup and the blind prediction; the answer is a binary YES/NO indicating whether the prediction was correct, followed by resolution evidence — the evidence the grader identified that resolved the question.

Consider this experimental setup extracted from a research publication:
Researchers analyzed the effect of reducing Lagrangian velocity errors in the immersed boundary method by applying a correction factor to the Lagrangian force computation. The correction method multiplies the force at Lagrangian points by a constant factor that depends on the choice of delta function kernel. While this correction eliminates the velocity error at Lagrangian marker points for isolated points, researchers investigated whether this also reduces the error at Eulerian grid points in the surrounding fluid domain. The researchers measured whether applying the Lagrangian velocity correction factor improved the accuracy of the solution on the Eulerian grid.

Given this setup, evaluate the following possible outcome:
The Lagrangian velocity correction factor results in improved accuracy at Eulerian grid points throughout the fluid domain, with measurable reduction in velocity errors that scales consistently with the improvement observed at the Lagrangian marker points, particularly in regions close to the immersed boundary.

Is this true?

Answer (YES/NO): NO